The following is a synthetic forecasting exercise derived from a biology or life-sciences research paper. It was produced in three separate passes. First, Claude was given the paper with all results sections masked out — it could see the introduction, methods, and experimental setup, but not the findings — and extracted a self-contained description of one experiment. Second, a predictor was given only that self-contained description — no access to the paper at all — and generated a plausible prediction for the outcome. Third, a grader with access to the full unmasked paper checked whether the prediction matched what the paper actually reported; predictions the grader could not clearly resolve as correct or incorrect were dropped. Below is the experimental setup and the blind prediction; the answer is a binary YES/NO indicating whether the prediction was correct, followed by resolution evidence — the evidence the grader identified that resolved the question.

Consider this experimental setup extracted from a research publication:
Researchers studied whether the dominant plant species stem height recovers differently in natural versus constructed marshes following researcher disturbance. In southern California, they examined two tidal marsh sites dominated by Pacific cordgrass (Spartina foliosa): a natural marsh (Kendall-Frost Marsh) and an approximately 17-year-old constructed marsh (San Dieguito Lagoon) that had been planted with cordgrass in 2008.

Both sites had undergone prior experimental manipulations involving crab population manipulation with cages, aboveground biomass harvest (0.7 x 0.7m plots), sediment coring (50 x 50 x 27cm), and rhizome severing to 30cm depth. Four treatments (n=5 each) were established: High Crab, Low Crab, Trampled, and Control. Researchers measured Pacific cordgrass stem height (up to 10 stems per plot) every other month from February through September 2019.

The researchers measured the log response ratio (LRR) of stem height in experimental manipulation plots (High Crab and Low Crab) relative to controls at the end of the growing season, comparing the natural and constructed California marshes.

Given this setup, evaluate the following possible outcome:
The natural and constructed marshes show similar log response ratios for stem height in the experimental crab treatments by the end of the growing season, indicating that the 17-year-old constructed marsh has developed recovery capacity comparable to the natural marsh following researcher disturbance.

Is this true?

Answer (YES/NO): NO